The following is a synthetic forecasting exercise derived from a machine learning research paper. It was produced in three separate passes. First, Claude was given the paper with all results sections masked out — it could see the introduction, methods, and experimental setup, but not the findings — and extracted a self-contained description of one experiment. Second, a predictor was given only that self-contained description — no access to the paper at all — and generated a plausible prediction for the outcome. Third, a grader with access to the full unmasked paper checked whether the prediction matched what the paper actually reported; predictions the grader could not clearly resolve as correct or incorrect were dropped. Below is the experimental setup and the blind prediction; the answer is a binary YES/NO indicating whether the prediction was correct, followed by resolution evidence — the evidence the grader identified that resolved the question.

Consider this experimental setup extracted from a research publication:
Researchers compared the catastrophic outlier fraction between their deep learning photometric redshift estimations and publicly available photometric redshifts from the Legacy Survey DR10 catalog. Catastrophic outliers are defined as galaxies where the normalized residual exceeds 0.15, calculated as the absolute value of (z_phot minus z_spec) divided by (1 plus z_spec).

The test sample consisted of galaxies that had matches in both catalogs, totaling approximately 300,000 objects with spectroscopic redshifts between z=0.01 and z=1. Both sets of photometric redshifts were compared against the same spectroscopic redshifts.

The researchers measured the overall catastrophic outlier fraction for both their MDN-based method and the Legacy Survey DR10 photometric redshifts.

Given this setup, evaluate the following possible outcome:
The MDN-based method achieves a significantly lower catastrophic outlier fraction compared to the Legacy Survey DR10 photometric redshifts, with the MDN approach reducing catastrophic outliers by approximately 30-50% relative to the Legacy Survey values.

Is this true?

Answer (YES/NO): NO